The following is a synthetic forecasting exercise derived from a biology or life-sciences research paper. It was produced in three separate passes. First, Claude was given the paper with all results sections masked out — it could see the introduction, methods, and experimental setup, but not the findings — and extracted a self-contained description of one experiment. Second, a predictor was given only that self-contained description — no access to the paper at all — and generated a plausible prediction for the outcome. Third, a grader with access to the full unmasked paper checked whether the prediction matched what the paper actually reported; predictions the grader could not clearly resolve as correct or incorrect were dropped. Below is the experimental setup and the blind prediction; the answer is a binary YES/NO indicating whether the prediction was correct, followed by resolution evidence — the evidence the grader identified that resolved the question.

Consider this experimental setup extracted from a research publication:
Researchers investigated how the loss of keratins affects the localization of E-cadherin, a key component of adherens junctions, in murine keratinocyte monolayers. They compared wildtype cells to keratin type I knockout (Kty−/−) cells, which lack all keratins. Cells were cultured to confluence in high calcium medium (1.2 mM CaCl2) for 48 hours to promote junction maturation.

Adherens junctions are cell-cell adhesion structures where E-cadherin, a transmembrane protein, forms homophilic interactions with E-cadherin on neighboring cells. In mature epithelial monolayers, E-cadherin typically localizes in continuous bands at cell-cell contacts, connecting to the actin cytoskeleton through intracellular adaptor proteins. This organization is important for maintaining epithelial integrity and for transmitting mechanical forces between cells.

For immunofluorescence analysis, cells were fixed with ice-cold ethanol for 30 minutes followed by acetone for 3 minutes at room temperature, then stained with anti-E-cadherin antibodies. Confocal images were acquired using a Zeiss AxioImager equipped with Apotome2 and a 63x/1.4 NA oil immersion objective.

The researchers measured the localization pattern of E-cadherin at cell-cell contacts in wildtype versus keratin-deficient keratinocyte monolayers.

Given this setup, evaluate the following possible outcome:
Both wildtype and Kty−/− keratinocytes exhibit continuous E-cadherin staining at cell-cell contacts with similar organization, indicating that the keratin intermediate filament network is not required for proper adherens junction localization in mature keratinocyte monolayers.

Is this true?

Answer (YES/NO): NO